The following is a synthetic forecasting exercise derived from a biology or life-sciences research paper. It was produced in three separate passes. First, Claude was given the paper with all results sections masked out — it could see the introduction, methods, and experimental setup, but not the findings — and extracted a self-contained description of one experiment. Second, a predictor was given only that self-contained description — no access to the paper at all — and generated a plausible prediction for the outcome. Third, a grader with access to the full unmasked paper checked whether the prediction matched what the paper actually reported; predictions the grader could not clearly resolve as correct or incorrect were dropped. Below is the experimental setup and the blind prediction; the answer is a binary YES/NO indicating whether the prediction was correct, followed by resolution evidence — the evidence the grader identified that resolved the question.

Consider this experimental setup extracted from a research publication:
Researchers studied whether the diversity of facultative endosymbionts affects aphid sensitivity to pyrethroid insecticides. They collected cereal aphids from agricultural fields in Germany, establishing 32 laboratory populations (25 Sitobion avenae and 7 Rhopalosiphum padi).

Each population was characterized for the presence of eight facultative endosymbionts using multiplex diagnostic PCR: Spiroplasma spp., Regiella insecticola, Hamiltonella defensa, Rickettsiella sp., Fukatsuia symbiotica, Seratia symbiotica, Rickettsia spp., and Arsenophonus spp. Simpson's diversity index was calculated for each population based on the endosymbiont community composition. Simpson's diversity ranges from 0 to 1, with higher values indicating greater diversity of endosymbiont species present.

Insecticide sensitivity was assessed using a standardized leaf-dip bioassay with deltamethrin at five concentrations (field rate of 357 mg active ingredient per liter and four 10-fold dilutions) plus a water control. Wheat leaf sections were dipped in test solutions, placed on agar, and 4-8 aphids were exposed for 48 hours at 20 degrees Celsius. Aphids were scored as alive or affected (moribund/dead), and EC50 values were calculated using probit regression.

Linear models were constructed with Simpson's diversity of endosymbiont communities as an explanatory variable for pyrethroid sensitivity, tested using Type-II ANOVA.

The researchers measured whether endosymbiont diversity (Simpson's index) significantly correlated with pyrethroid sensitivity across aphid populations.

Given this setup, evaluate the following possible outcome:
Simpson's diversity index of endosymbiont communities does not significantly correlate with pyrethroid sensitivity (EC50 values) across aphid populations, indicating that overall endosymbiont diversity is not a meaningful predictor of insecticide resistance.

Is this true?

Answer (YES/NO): YES